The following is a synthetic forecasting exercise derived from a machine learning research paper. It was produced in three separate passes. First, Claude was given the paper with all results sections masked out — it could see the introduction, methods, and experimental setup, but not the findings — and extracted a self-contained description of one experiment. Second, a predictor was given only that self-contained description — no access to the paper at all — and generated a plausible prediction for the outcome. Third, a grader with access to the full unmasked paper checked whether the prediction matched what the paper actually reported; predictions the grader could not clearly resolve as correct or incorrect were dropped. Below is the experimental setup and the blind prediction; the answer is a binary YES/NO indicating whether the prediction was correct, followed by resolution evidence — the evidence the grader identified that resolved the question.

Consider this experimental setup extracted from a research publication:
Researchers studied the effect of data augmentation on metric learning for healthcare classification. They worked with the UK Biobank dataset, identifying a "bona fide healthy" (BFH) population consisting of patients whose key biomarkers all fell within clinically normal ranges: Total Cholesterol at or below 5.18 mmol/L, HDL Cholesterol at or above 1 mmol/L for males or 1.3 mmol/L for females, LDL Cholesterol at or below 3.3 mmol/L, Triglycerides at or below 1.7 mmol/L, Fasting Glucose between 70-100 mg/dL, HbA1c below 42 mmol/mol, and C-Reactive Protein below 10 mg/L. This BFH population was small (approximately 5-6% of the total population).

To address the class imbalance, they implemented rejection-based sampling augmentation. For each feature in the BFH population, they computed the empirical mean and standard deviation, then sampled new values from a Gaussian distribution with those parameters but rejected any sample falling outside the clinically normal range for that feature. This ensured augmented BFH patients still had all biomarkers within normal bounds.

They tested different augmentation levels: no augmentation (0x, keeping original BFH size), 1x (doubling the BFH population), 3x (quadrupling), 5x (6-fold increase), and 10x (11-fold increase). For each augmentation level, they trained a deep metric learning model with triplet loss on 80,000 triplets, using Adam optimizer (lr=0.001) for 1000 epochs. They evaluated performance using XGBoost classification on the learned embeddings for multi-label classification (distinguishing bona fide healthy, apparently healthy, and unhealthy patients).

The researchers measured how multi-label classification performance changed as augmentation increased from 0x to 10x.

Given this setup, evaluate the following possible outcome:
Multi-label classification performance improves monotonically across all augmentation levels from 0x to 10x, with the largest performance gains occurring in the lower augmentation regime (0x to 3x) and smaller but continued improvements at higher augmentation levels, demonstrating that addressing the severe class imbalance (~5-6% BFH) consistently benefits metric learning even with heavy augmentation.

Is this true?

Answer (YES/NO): NO